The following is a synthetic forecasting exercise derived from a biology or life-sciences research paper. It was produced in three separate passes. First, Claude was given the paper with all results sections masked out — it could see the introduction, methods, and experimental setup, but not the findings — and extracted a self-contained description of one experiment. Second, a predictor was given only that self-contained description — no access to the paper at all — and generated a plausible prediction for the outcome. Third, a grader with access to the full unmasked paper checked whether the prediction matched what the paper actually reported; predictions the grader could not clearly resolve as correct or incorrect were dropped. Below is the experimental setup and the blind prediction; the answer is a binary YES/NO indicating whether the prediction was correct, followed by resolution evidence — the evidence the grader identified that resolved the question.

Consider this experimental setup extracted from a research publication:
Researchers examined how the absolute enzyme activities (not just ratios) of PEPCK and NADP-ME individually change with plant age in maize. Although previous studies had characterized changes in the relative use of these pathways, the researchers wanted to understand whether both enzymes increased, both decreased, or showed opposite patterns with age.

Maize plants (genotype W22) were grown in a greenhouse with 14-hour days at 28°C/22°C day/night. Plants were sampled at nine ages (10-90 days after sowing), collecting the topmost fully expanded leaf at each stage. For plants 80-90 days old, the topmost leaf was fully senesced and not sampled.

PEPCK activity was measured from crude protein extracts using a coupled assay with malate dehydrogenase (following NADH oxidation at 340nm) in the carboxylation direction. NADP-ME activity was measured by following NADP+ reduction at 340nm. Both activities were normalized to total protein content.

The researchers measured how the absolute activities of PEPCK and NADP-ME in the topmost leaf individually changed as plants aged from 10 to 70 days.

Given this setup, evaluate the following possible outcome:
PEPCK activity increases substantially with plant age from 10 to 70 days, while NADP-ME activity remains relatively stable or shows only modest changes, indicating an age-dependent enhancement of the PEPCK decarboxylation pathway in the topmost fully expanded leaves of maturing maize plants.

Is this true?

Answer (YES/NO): NO